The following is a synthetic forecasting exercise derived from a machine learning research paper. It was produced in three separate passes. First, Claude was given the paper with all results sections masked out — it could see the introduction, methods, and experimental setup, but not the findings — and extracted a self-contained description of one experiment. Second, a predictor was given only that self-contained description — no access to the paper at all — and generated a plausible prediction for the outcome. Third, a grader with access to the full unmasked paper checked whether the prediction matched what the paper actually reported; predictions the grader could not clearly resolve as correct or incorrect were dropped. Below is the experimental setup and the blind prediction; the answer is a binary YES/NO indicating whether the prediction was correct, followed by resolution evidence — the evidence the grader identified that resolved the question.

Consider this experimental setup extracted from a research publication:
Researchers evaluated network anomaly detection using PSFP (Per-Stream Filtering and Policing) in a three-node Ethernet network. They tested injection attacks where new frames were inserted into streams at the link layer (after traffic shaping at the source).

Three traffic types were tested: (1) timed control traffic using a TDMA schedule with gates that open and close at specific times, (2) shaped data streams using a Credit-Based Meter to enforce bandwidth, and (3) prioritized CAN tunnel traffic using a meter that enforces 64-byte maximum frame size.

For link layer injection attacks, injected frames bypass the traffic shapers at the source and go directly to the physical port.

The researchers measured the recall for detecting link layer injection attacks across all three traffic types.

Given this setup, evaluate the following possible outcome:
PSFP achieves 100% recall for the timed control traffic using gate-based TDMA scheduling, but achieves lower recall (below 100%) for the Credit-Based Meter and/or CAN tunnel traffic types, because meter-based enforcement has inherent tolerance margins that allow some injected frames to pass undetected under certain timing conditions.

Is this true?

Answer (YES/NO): NO